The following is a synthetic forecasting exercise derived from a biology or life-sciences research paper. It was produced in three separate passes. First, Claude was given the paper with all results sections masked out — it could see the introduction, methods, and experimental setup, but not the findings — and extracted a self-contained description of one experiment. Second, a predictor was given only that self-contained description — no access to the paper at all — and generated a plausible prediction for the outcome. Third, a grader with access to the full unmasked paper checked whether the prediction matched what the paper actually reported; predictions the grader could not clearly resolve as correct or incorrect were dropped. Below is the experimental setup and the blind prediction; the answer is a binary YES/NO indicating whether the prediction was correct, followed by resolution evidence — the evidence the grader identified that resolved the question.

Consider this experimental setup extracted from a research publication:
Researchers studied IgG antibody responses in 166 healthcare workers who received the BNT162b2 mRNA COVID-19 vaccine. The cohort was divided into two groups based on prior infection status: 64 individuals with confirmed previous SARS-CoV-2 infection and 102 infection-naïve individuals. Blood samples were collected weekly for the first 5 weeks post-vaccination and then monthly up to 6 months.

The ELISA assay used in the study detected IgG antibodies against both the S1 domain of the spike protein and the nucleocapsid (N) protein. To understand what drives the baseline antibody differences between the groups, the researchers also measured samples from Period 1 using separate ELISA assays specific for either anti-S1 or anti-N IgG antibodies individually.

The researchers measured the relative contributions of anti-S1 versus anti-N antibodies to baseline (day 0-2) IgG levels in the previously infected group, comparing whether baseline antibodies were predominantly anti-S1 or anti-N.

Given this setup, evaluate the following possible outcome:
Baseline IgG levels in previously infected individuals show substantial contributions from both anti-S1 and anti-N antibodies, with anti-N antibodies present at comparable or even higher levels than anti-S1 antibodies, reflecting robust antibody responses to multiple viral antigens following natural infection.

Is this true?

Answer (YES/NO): NO